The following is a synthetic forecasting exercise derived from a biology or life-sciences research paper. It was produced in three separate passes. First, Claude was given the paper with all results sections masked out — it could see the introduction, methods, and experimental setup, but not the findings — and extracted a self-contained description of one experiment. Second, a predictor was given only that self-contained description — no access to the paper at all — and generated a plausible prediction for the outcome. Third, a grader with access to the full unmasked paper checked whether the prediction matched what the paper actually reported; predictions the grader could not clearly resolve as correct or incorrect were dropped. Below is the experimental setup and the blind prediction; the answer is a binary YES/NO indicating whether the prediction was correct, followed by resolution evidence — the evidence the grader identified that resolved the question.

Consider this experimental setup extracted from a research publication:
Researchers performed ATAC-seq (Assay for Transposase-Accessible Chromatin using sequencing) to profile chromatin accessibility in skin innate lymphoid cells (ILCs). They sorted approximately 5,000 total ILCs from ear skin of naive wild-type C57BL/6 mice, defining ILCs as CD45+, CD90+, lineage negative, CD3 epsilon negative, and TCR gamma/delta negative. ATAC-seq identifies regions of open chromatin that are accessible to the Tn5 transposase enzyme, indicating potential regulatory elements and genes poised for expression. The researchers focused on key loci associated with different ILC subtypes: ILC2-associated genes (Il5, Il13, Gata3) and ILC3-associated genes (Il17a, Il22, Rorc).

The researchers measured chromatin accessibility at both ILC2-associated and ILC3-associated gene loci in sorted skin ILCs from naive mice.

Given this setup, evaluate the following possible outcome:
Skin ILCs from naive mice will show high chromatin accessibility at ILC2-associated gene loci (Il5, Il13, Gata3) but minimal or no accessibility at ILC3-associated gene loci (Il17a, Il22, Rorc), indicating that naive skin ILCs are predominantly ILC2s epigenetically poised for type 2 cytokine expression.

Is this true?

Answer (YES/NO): NO